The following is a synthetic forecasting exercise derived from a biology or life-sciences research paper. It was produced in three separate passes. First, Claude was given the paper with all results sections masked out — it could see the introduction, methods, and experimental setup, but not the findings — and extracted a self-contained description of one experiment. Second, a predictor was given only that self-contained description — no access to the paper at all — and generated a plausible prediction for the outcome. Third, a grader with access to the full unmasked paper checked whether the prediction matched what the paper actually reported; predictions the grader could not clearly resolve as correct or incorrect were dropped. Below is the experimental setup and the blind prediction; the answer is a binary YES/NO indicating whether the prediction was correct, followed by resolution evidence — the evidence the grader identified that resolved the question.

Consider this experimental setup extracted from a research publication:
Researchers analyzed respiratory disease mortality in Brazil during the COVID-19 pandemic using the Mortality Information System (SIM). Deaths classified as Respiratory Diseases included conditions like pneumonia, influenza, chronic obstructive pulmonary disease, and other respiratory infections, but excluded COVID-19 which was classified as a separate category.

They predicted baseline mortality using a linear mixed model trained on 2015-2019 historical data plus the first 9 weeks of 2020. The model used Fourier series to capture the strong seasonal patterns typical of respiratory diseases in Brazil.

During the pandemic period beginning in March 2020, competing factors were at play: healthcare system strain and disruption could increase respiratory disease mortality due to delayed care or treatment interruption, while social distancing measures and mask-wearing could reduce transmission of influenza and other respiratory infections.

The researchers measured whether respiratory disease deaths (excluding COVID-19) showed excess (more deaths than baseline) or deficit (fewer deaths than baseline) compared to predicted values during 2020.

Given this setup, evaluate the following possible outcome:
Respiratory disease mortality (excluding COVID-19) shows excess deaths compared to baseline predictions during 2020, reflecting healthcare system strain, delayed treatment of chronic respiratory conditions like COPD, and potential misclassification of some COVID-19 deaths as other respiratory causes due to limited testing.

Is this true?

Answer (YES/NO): NO